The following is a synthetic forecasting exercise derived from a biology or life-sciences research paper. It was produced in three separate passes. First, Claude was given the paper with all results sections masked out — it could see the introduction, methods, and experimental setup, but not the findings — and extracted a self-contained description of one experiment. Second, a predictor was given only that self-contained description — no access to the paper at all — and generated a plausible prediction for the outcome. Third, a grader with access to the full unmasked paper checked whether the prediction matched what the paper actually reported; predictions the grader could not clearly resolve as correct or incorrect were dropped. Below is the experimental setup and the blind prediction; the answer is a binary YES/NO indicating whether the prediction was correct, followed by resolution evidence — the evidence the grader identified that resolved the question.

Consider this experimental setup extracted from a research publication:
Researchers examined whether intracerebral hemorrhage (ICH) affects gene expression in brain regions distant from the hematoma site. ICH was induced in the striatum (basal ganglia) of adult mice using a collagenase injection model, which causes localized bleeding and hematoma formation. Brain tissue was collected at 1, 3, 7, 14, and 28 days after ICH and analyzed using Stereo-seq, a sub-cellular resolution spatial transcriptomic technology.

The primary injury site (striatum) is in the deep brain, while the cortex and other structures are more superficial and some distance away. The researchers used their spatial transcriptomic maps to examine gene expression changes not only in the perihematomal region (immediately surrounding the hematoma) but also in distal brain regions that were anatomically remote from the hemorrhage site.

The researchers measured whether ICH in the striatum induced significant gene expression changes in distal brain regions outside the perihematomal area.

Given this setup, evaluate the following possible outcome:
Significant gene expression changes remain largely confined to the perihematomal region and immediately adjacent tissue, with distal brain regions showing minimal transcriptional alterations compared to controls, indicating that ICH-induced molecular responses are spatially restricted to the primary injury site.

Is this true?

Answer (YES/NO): NO